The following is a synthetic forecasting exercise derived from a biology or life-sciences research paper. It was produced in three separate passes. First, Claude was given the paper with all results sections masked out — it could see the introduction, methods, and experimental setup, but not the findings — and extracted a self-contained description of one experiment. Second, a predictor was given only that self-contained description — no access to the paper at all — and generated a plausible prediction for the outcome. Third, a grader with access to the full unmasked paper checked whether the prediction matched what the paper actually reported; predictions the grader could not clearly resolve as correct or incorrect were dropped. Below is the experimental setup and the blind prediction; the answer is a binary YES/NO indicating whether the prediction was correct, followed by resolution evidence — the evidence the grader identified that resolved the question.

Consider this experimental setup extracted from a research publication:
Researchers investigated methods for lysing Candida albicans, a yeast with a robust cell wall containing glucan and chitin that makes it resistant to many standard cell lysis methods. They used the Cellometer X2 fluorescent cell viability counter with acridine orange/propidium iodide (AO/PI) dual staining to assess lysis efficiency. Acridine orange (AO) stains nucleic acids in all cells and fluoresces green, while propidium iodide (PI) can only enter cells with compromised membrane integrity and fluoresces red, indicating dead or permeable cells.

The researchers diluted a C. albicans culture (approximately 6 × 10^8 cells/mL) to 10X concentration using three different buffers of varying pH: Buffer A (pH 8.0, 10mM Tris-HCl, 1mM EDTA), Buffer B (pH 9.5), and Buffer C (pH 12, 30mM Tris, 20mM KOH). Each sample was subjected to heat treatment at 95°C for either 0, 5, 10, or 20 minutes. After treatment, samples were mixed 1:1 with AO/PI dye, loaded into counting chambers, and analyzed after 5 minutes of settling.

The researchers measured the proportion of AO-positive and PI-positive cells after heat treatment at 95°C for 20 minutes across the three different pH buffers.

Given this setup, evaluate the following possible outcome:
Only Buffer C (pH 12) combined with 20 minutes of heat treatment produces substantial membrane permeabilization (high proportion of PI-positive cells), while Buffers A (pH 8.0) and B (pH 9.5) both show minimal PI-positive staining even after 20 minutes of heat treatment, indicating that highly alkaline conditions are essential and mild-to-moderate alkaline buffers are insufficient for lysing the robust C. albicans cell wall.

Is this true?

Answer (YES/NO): NO